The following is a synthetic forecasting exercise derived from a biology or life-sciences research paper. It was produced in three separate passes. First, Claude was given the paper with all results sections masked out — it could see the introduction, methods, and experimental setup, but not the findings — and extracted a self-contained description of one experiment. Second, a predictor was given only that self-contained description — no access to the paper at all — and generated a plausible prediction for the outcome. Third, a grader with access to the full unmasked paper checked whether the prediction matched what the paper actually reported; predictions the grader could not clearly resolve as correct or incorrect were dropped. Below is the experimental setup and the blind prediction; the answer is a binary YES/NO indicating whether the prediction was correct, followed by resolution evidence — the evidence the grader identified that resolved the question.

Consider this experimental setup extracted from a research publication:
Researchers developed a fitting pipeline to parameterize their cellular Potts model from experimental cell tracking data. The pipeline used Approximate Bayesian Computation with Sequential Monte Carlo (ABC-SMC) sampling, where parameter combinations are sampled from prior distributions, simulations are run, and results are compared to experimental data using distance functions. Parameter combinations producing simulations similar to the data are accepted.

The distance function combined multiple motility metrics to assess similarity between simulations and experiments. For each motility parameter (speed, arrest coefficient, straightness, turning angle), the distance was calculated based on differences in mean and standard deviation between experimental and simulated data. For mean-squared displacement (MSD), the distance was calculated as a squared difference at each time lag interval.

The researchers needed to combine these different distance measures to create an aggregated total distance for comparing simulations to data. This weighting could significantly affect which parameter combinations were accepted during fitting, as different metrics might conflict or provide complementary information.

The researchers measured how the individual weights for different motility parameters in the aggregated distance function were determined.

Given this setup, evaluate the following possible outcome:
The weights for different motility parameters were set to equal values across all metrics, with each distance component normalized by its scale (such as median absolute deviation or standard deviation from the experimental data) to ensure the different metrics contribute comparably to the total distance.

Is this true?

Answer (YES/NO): NO